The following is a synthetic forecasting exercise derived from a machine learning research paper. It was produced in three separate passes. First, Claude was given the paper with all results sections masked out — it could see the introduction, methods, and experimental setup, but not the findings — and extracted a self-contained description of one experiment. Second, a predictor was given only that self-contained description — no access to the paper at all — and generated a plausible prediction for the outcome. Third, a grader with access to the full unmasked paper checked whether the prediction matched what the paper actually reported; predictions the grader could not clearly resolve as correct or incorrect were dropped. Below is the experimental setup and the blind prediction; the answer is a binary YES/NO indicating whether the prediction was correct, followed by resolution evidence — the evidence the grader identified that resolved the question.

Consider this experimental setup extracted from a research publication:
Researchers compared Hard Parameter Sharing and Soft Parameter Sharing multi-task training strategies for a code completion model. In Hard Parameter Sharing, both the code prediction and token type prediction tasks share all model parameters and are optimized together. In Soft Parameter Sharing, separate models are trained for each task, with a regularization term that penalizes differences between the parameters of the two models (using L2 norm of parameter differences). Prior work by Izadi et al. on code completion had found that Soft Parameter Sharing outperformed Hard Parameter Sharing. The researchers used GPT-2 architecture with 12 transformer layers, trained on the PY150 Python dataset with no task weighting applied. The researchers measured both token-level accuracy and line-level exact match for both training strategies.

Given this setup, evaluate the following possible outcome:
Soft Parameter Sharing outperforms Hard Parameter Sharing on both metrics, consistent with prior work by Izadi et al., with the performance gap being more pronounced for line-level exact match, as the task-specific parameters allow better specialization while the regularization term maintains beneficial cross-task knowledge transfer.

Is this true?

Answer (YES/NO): NO